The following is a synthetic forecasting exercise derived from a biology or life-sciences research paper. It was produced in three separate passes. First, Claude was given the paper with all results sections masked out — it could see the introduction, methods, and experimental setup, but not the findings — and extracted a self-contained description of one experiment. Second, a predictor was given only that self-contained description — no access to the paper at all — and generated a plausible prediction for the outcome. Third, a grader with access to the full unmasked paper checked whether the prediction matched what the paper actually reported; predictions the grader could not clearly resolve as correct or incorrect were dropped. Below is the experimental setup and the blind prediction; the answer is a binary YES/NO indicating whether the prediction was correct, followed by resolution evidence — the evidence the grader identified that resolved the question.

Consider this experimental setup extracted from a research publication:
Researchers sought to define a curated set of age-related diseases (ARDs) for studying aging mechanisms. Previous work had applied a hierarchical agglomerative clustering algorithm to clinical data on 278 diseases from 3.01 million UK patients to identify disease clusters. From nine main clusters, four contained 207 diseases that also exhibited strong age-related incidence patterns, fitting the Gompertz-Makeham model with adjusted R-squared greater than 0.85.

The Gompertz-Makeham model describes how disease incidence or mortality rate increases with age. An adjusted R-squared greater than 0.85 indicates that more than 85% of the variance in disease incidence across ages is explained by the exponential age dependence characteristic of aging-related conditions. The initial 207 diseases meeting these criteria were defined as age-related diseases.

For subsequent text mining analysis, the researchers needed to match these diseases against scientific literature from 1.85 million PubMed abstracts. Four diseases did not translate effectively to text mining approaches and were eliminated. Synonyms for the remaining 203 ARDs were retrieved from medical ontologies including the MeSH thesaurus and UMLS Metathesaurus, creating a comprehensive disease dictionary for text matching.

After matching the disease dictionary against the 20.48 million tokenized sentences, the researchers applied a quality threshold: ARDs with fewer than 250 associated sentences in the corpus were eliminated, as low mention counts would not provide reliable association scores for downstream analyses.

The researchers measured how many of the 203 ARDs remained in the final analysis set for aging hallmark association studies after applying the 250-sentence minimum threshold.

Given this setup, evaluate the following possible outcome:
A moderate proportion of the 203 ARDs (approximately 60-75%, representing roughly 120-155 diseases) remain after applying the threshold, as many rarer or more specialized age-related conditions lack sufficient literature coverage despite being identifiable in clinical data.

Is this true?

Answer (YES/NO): NO